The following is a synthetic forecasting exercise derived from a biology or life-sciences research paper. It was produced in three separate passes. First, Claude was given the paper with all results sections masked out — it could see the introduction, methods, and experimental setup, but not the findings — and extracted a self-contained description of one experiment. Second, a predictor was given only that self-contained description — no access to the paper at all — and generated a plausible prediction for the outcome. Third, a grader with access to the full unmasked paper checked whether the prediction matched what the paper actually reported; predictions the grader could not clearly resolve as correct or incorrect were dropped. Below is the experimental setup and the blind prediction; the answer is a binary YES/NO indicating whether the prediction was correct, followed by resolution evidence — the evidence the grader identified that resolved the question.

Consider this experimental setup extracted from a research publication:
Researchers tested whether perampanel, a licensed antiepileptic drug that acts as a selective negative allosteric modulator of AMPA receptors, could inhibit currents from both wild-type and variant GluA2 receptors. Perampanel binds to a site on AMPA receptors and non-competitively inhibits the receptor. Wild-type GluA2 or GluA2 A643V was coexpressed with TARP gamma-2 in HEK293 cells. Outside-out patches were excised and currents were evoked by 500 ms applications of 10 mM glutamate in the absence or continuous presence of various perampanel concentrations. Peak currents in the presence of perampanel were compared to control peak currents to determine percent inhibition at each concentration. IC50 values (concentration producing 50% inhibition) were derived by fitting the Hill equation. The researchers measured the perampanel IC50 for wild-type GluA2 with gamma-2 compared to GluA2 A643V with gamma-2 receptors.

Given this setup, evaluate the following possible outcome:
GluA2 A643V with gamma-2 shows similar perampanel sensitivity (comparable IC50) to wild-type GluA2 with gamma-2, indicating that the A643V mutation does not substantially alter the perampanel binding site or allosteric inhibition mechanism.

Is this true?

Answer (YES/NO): NO